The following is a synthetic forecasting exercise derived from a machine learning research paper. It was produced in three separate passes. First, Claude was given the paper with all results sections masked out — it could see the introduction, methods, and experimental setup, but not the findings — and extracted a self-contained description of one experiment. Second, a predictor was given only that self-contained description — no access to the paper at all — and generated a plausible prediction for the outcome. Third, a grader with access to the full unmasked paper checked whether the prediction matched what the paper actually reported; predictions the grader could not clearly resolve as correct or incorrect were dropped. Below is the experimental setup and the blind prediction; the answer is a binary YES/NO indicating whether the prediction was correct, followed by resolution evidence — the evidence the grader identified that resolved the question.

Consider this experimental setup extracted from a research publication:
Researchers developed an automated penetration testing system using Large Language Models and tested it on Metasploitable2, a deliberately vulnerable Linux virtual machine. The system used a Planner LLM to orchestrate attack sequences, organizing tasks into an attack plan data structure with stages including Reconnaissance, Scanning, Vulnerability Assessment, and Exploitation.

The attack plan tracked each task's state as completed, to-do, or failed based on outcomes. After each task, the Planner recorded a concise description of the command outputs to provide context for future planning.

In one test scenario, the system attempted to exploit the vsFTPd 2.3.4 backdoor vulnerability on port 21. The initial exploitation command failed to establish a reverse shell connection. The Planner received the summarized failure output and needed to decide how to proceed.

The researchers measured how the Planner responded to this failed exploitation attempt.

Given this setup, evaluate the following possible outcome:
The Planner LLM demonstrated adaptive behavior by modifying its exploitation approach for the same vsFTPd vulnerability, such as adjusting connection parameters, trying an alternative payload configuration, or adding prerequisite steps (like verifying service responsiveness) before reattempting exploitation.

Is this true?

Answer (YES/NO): YES